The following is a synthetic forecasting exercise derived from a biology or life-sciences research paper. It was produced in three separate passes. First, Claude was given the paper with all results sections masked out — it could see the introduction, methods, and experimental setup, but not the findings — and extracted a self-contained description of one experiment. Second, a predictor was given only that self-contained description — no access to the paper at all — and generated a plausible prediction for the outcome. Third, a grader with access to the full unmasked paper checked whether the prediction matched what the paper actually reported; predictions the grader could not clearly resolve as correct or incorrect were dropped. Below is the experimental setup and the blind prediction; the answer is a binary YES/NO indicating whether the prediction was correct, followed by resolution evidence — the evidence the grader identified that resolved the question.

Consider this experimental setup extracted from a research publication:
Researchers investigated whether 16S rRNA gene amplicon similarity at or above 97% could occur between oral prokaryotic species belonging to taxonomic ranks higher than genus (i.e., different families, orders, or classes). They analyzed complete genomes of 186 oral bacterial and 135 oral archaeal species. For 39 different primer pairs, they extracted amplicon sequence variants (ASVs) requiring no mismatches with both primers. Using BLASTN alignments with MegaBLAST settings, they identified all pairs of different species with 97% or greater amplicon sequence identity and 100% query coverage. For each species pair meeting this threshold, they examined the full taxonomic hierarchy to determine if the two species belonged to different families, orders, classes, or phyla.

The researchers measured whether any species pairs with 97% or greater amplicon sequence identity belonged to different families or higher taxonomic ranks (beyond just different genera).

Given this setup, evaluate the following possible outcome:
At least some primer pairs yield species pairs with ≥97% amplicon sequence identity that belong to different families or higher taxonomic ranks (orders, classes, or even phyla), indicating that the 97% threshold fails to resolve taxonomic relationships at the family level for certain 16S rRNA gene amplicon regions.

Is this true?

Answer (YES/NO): YES